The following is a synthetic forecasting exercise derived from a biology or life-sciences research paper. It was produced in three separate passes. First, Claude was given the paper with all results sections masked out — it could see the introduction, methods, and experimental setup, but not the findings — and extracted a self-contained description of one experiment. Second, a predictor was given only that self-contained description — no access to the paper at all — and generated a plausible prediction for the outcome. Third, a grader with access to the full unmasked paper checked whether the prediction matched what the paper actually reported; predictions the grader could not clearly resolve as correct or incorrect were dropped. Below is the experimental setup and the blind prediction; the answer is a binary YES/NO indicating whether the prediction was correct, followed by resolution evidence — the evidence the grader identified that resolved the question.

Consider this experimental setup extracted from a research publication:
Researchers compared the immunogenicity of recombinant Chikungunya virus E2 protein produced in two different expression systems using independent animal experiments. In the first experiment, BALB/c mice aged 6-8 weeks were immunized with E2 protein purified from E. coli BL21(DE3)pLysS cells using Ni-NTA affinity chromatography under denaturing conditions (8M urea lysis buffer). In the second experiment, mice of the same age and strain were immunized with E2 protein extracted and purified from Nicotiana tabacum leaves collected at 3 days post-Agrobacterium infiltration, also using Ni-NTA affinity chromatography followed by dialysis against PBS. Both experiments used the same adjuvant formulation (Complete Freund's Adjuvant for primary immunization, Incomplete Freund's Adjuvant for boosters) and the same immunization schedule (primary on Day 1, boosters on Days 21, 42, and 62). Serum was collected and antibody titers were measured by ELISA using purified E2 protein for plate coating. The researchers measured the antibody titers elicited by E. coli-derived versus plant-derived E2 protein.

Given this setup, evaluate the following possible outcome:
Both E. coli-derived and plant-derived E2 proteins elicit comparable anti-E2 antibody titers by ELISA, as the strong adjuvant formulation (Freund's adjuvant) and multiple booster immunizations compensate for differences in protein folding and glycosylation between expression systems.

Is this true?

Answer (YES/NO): YES